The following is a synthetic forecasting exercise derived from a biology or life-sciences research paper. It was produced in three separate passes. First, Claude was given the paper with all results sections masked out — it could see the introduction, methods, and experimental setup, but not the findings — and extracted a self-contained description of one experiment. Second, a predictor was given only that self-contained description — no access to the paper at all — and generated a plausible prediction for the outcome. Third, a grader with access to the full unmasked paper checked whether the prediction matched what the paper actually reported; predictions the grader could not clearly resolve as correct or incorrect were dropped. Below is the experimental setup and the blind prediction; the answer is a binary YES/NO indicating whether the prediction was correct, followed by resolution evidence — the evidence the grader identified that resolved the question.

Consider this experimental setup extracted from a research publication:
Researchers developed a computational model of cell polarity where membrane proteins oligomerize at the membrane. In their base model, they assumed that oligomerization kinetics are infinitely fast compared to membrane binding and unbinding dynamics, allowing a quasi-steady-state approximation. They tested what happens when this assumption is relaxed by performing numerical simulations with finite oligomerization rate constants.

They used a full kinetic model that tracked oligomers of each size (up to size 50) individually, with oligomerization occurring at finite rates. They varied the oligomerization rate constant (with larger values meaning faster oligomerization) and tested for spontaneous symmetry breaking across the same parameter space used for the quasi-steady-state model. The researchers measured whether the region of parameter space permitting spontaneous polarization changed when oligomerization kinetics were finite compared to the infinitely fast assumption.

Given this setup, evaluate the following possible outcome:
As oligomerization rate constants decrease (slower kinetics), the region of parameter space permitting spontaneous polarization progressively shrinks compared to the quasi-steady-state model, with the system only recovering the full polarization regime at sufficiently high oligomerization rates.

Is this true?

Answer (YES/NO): NO